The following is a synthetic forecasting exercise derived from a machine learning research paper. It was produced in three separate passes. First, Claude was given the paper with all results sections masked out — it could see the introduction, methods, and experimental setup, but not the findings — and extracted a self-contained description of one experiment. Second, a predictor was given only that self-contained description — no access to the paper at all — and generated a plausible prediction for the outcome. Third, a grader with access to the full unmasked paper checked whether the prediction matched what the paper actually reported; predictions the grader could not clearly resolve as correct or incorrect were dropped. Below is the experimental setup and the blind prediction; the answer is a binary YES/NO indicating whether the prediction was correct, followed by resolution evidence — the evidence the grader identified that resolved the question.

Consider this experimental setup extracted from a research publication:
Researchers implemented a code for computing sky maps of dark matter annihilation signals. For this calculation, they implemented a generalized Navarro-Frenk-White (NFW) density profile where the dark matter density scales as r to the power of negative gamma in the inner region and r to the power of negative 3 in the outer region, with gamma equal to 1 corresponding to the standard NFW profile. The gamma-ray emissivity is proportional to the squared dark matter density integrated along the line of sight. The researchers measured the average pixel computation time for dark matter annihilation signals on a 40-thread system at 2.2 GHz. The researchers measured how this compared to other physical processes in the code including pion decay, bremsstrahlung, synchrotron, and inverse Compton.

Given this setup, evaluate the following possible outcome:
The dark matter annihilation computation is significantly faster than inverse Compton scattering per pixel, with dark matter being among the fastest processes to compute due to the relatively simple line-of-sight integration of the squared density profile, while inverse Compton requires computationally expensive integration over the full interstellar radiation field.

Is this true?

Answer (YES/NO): YES